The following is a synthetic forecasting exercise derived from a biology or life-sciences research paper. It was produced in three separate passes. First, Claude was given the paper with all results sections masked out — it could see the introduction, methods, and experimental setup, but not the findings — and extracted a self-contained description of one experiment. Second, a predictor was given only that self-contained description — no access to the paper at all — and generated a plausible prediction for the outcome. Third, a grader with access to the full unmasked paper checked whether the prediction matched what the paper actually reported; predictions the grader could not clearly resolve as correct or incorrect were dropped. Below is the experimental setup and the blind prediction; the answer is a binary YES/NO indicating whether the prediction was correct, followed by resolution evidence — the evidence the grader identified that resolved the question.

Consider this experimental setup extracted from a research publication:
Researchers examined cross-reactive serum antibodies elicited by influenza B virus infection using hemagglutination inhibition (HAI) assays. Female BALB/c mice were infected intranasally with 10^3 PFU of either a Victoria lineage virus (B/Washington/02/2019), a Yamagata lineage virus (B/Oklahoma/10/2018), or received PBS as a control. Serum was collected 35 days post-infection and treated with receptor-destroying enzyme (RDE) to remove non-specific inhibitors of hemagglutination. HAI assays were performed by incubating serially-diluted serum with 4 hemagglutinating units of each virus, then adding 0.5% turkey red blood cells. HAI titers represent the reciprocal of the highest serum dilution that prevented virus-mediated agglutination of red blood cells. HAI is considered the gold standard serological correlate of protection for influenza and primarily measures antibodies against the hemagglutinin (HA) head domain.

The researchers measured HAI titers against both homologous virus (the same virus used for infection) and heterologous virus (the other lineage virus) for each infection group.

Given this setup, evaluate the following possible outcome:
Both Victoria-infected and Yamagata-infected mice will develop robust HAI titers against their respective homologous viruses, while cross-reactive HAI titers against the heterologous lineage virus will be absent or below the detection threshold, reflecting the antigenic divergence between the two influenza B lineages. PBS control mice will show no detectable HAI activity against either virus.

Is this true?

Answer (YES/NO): YES